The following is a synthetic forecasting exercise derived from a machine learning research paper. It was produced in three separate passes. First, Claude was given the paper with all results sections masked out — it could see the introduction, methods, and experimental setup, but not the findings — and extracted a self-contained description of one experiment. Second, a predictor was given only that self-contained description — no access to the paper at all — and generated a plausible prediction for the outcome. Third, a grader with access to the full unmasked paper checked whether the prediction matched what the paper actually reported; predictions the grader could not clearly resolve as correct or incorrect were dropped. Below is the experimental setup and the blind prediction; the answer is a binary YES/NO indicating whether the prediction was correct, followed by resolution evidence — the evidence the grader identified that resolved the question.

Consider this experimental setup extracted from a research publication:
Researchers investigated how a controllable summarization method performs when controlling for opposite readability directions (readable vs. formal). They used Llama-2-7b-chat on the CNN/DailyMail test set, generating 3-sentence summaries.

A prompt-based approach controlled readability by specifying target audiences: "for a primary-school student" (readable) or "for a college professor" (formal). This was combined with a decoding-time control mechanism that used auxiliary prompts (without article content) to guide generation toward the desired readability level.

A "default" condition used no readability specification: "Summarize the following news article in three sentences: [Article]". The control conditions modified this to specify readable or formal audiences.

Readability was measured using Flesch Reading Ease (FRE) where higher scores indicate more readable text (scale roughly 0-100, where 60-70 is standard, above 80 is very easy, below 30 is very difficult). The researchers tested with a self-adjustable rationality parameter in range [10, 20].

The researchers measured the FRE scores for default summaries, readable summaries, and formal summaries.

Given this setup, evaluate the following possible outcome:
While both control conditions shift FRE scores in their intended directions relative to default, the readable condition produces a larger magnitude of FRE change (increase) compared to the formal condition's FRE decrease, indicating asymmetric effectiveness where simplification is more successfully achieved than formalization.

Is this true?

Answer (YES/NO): YES